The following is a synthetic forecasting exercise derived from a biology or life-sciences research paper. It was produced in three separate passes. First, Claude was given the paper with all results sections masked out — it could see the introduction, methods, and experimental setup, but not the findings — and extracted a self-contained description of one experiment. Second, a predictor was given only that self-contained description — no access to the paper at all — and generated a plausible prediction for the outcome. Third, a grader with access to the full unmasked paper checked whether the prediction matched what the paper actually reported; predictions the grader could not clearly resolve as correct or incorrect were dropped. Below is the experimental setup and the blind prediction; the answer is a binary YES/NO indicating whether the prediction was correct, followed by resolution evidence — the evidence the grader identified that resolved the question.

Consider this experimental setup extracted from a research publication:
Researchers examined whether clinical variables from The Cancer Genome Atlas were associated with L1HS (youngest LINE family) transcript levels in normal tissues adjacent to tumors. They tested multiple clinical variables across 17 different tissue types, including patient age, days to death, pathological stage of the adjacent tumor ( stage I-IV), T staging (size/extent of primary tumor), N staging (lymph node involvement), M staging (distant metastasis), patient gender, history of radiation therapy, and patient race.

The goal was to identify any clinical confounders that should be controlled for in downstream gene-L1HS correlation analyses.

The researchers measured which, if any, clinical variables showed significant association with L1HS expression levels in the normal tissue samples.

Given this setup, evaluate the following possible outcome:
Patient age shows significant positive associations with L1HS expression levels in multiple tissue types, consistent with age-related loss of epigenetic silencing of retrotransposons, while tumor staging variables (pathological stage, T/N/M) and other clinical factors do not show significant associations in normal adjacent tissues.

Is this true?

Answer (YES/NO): NO